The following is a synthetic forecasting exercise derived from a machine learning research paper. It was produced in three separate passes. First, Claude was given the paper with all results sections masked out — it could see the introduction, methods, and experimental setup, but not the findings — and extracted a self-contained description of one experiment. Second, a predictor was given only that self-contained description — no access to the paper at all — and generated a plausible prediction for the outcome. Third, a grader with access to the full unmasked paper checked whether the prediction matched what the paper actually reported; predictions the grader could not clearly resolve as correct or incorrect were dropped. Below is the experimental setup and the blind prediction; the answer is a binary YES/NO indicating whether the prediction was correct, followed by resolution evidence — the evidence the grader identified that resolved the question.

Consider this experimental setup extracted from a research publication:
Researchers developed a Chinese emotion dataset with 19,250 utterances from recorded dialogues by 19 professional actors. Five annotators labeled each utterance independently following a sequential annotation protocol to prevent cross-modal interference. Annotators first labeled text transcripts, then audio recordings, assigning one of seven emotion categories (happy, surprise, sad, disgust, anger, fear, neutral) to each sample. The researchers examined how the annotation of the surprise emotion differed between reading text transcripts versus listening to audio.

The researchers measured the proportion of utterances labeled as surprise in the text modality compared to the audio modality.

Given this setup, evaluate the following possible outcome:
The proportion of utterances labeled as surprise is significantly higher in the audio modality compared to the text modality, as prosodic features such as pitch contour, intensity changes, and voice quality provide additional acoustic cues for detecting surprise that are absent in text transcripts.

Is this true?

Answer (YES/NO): NO